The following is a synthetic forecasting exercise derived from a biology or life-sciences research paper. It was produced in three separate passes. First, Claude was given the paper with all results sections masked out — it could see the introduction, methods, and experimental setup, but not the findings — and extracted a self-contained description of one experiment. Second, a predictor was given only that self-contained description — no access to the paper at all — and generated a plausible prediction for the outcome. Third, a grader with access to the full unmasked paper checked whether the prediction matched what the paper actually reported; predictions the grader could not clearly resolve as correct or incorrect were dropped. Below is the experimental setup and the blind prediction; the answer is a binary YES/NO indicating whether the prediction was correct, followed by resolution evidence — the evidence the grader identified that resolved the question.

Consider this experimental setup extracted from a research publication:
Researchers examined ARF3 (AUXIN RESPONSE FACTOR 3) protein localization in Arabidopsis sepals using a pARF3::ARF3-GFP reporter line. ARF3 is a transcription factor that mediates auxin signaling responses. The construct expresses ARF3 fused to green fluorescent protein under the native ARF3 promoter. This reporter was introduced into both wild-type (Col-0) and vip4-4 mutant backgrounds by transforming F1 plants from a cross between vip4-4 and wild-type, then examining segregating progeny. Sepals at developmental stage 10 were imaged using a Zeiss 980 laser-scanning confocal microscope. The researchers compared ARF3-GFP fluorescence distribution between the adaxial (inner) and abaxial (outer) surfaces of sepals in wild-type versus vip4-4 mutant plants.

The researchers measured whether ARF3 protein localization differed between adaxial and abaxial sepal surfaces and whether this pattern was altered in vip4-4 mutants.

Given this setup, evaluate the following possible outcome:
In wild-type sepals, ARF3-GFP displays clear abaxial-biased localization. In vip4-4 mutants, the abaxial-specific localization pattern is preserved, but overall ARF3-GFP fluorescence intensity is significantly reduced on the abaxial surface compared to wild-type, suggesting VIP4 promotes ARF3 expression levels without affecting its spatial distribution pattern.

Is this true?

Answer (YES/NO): NO